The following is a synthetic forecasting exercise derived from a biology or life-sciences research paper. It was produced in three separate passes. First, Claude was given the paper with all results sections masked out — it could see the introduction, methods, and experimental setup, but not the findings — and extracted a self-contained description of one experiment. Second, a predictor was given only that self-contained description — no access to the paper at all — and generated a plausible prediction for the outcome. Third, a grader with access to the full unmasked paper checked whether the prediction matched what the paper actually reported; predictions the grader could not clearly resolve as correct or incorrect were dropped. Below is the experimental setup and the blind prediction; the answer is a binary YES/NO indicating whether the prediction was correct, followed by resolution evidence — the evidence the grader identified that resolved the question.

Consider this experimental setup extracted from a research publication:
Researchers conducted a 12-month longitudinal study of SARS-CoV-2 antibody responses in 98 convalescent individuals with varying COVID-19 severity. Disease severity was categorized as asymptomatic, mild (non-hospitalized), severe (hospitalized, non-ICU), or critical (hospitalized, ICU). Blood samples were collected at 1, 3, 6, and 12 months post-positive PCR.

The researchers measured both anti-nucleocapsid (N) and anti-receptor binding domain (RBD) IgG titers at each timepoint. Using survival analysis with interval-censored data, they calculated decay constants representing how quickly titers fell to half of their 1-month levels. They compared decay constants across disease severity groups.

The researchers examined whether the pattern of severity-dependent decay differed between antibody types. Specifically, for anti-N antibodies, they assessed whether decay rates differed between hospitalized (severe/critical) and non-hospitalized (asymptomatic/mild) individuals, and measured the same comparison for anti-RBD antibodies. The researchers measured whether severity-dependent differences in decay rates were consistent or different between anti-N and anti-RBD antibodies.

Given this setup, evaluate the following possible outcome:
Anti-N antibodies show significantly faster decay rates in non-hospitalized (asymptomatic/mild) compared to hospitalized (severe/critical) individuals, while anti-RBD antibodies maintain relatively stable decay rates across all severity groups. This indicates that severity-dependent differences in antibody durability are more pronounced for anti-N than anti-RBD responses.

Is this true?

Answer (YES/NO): NO